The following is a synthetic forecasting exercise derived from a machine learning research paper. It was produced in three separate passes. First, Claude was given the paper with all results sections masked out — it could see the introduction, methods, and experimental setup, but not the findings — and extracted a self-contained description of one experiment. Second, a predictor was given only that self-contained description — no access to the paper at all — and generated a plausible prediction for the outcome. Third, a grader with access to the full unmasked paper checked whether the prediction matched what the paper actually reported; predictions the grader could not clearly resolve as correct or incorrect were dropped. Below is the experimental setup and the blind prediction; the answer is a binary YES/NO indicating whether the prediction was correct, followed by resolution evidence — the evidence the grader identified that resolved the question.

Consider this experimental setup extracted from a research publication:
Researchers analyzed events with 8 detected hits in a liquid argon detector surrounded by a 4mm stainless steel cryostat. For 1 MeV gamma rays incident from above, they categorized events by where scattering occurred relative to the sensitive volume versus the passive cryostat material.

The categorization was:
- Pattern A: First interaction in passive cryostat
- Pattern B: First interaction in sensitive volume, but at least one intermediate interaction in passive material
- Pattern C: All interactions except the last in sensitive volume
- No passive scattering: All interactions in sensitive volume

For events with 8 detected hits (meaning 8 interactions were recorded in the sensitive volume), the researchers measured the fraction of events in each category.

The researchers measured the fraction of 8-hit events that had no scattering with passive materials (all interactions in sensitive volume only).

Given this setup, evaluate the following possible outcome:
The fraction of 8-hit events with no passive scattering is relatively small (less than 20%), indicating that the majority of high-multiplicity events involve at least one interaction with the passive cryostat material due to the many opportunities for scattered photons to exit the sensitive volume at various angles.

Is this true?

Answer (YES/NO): NO